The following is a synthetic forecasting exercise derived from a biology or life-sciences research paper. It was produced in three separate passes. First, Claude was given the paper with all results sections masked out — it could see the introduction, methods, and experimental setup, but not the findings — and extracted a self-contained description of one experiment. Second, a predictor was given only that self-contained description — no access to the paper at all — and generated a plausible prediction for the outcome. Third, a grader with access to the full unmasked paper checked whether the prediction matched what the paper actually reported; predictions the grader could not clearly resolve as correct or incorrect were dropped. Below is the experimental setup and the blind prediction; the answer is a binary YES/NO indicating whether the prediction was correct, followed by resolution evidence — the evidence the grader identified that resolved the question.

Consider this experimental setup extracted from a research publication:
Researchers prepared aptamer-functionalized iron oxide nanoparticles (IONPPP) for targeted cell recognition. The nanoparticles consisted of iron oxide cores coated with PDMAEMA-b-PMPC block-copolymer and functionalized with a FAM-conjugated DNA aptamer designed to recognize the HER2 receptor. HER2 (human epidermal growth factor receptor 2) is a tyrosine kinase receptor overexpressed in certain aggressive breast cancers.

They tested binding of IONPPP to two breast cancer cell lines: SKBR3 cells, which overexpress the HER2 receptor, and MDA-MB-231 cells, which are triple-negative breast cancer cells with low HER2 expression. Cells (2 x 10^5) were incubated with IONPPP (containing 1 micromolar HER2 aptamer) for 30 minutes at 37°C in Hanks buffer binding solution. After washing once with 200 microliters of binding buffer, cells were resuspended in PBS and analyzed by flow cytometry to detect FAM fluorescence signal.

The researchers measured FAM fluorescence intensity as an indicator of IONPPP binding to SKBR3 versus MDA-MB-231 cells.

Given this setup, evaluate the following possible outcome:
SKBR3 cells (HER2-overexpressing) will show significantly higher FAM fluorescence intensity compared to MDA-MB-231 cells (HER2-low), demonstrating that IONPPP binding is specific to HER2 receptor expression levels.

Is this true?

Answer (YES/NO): YES